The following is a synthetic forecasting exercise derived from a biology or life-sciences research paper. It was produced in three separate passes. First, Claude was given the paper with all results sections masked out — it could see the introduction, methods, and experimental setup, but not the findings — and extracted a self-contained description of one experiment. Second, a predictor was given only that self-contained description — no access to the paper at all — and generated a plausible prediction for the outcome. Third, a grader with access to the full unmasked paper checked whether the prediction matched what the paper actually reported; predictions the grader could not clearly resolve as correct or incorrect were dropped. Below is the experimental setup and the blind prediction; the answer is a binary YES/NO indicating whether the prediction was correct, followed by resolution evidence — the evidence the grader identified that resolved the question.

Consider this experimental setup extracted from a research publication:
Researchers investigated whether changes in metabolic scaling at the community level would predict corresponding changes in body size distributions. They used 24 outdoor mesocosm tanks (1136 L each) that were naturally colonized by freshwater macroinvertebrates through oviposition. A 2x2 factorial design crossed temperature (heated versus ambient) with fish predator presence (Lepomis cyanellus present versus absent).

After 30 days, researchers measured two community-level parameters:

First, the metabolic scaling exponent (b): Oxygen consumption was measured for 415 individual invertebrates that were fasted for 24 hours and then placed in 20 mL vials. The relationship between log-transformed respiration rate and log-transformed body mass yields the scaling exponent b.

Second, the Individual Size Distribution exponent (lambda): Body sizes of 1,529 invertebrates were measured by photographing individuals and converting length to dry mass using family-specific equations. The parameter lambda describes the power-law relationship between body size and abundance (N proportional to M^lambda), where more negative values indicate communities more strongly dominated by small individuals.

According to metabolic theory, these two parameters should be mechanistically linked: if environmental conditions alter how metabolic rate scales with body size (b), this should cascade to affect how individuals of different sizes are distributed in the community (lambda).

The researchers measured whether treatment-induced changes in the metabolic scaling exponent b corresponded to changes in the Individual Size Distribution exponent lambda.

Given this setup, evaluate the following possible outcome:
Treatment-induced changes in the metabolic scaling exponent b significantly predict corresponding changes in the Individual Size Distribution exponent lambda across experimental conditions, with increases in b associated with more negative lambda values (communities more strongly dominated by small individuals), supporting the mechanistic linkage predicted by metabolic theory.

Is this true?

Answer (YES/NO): NO